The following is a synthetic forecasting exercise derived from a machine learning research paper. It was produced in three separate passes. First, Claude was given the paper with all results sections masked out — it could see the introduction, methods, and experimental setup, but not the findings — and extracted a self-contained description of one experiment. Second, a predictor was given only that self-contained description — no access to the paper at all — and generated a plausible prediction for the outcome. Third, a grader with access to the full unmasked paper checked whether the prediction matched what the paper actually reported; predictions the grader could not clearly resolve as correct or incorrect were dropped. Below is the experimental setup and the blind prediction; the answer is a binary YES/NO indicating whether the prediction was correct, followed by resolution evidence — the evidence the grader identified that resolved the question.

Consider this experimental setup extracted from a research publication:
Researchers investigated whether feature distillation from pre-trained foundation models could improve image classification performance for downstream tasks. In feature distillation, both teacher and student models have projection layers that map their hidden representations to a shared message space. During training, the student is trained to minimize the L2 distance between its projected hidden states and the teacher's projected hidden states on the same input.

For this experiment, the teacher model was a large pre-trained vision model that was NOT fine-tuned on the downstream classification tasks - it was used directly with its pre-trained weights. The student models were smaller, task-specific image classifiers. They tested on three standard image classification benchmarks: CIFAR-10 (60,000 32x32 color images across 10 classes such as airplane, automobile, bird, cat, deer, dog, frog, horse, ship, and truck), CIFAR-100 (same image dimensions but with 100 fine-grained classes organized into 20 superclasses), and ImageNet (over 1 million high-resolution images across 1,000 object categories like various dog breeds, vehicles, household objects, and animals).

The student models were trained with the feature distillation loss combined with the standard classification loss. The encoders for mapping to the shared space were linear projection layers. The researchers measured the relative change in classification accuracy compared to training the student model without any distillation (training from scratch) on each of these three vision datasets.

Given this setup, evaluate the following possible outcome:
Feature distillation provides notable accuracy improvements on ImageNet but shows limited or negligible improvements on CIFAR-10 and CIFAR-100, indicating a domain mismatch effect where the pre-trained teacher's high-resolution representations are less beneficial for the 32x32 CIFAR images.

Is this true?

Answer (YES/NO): NO